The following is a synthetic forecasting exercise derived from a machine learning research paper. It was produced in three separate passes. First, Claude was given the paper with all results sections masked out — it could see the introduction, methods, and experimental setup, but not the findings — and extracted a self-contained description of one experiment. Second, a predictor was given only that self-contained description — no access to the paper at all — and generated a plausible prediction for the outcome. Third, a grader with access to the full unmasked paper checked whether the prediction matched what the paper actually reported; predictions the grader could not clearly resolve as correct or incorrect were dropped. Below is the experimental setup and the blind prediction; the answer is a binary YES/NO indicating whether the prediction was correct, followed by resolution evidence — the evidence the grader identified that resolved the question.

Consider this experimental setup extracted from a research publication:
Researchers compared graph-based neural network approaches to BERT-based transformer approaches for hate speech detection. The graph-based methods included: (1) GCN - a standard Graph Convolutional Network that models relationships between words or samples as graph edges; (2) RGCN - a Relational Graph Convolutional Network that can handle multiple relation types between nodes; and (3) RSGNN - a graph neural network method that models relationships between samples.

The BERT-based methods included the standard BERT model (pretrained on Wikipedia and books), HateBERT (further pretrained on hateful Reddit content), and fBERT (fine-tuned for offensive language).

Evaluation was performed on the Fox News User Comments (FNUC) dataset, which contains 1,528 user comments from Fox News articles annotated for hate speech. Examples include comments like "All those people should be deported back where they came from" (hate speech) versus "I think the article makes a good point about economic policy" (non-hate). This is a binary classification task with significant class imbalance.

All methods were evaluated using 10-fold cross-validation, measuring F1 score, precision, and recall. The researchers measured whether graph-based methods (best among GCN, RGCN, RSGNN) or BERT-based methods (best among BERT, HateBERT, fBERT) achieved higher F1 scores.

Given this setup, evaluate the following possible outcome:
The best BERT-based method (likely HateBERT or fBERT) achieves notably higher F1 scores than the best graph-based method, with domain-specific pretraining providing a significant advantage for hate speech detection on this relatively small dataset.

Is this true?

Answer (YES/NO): NO